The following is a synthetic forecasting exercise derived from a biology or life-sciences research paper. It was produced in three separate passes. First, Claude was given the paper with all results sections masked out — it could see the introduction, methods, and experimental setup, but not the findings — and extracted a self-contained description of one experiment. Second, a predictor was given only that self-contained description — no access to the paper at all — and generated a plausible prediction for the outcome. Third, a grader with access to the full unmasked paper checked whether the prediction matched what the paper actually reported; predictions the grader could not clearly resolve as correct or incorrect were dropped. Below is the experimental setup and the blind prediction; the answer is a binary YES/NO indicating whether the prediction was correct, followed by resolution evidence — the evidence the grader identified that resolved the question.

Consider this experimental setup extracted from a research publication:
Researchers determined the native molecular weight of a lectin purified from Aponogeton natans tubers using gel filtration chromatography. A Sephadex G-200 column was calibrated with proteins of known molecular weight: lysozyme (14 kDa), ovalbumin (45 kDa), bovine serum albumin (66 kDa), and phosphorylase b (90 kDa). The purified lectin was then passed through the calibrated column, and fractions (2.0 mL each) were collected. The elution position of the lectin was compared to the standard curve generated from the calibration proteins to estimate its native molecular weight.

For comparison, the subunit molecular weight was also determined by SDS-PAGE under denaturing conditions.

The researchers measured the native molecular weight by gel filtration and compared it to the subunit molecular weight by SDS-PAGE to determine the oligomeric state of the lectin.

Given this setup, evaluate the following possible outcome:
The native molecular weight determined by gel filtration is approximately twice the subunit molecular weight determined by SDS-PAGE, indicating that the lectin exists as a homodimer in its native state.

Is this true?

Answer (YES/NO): YES